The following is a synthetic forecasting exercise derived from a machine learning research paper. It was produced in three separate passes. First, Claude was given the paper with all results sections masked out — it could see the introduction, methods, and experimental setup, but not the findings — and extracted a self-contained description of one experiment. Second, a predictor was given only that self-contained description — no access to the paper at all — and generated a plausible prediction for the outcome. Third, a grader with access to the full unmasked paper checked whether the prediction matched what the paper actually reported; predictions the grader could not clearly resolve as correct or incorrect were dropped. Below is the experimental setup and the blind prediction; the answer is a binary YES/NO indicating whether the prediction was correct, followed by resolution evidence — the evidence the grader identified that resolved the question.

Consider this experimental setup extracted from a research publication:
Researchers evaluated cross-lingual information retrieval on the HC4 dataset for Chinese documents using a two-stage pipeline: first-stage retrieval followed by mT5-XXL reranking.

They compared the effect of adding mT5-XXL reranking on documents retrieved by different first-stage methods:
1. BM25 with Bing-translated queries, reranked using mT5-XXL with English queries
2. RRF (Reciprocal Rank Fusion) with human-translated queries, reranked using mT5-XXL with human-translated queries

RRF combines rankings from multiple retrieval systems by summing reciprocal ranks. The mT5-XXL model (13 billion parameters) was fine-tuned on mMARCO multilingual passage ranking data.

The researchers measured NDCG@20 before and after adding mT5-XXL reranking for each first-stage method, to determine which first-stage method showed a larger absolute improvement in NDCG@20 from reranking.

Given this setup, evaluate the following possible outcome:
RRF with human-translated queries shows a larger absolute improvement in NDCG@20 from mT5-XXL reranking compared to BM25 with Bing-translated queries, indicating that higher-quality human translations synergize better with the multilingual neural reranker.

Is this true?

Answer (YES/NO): YES